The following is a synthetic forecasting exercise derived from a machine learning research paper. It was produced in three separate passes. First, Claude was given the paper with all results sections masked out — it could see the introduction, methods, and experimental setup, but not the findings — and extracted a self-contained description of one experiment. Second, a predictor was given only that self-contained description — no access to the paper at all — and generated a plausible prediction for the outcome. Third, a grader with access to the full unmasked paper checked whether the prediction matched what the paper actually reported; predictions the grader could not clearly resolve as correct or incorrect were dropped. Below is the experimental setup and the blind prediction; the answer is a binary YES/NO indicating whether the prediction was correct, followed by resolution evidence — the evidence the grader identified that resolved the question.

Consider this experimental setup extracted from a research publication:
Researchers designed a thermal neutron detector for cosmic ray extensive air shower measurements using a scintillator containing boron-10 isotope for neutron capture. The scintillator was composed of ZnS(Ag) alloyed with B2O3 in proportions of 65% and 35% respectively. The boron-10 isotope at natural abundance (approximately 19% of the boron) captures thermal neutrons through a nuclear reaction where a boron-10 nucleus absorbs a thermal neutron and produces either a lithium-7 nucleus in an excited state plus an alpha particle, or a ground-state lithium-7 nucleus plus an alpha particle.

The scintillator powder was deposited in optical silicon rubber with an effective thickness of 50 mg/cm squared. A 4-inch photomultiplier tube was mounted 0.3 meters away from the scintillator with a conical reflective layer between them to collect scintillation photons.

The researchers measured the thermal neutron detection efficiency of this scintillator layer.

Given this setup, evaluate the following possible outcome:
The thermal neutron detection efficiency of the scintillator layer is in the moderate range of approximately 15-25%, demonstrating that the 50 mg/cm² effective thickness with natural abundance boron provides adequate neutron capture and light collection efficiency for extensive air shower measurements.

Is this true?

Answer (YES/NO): YES